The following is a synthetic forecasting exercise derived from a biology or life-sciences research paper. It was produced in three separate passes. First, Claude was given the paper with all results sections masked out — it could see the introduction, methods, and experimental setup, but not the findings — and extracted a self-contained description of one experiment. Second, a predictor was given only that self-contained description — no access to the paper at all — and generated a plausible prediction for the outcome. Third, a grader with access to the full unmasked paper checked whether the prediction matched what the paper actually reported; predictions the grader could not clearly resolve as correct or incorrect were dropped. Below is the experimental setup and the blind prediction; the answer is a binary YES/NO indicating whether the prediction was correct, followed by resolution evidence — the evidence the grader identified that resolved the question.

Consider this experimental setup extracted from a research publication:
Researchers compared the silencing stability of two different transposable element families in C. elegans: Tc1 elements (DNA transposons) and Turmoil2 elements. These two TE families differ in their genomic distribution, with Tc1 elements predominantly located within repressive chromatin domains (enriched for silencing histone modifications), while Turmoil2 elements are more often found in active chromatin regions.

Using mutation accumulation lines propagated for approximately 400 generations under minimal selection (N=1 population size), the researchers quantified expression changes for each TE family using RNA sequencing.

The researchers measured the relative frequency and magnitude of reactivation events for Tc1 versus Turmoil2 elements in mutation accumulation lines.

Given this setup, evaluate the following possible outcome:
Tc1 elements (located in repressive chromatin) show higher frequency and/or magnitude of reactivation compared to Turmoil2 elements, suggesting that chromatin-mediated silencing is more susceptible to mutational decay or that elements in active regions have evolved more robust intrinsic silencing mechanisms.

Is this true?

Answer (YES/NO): NO